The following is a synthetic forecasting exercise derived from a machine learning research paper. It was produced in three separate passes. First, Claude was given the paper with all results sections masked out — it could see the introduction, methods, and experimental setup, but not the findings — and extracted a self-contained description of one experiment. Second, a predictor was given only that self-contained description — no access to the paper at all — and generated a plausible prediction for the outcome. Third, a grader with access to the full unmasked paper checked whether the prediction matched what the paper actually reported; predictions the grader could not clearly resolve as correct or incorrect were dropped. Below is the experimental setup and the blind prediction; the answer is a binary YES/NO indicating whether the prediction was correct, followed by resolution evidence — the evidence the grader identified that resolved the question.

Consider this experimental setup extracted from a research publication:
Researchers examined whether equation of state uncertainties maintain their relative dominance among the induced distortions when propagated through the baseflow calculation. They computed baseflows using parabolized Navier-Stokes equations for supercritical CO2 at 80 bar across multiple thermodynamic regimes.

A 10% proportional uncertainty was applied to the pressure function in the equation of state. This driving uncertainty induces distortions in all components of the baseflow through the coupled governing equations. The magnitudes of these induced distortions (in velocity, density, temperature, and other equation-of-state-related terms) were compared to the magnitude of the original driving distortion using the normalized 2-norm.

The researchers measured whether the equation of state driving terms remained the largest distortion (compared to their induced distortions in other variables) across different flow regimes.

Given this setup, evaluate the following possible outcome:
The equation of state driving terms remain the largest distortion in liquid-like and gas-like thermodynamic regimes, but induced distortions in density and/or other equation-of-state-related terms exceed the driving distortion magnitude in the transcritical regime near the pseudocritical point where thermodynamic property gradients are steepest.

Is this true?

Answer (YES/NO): NO